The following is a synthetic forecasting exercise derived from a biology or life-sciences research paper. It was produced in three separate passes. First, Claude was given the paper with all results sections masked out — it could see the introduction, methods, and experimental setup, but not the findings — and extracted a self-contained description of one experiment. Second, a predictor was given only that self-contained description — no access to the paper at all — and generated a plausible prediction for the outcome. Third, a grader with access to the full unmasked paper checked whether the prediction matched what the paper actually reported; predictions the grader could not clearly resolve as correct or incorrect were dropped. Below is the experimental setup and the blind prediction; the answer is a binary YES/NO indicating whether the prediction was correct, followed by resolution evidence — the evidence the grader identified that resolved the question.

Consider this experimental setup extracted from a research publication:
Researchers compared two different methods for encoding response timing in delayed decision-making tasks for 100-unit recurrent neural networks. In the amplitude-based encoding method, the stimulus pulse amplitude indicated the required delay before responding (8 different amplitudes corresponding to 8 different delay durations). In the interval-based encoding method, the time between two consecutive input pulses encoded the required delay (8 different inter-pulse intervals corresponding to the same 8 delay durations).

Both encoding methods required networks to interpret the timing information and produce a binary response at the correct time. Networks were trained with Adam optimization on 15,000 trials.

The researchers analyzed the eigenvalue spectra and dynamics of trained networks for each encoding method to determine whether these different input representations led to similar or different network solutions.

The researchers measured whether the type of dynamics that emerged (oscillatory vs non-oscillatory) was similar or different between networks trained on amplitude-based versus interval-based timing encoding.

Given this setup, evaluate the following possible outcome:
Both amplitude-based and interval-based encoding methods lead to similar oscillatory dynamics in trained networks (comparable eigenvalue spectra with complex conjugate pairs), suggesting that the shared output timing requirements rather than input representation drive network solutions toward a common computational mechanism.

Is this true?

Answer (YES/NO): NO